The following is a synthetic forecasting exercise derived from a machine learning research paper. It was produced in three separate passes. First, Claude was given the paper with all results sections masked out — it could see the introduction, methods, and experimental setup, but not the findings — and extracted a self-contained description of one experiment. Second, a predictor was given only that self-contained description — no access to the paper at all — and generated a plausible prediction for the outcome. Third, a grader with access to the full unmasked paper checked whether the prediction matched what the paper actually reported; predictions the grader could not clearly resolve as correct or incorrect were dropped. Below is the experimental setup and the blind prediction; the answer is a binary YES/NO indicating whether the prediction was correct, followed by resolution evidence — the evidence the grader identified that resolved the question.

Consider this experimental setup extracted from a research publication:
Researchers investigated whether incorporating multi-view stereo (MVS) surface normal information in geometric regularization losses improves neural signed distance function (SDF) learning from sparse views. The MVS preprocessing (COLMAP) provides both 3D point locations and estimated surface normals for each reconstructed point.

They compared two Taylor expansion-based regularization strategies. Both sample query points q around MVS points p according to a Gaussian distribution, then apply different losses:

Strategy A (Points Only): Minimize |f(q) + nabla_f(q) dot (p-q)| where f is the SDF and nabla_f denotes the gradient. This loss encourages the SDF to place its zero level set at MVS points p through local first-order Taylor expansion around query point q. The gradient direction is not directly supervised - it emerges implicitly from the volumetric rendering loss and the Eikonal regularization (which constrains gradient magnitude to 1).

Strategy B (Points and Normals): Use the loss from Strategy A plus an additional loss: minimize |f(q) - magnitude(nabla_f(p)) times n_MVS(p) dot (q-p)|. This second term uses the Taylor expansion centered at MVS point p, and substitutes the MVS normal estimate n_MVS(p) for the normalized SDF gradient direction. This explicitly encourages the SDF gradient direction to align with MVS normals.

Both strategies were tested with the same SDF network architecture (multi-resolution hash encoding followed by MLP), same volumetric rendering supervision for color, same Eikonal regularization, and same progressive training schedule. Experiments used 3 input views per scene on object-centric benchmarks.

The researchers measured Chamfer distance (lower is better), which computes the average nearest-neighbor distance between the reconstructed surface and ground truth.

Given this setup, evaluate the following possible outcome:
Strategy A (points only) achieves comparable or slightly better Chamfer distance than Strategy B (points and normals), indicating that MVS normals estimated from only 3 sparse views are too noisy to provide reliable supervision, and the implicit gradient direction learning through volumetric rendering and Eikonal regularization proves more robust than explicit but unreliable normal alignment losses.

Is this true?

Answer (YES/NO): NO